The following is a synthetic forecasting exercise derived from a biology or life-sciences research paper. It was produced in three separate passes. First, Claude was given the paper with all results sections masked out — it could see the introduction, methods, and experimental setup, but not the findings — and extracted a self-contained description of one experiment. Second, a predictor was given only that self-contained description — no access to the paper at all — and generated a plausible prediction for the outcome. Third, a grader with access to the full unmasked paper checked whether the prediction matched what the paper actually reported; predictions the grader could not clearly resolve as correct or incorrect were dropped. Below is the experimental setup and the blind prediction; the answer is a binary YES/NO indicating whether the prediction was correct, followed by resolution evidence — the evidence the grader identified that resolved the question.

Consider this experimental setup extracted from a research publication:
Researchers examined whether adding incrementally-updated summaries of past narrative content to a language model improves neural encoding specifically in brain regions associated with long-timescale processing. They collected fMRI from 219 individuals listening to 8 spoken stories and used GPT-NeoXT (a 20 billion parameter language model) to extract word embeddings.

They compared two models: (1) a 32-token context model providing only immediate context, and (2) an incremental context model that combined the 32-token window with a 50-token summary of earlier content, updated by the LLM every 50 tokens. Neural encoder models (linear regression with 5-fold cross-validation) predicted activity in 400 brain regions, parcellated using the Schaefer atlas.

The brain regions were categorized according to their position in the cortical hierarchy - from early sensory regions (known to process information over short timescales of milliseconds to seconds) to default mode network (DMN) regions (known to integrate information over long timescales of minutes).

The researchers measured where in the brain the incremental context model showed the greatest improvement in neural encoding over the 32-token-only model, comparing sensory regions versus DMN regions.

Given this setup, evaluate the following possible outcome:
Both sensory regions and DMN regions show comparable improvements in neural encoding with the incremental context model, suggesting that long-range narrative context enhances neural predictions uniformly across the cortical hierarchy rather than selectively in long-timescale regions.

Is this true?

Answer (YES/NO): NO